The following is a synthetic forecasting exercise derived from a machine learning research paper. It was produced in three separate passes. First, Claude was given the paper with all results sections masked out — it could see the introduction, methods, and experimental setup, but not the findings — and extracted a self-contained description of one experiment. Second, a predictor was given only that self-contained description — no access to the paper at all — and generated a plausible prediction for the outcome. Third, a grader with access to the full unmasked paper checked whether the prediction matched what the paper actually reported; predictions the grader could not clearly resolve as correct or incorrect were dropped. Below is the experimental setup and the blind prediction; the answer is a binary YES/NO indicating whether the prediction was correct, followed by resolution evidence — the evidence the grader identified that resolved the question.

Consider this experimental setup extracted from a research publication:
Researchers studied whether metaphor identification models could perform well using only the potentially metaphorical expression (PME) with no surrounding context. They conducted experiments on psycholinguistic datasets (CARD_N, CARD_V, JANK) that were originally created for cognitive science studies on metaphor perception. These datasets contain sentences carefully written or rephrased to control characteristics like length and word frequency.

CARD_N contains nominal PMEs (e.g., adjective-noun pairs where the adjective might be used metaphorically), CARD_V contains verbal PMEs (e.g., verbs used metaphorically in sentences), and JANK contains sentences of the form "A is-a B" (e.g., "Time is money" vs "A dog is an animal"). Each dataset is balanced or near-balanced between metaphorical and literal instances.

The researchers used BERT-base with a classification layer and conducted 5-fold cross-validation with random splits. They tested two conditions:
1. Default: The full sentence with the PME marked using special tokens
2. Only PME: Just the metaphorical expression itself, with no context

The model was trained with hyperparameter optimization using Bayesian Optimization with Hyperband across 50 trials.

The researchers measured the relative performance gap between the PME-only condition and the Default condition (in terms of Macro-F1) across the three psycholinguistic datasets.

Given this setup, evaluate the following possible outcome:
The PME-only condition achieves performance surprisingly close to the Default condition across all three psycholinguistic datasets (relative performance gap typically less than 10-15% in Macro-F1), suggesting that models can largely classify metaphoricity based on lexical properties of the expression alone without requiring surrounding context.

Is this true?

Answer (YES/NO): NO